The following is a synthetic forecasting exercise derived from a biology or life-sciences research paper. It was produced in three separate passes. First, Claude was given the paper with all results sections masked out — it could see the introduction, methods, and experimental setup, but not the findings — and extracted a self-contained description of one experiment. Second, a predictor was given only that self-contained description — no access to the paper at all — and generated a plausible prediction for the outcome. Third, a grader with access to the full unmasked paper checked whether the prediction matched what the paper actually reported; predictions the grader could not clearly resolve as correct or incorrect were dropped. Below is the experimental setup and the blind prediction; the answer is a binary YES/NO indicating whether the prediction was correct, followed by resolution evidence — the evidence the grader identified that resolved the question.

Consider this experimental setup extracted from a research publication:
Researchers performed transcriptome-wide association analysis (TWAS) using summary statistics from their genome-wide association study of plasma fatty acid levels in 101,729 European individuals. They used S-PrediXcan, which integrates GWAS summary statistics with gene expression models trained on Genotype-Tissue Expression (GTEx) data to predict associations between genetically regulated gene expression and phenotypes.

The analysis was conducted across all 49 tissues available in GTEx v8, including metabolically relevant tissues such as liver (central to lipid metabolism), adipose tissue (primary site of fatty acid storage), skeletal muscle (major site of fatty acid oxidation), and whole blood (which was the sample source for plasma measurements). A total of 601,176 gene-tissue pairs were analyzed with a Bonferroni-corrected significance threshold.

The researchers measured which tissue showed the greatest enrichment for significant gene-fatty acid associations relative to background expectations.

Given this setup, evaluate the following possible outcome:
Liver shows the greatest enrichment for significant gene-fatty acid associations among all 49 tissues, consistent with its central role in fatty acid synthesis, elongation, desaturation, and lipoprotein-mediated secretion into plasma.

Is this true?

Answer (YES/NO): YES